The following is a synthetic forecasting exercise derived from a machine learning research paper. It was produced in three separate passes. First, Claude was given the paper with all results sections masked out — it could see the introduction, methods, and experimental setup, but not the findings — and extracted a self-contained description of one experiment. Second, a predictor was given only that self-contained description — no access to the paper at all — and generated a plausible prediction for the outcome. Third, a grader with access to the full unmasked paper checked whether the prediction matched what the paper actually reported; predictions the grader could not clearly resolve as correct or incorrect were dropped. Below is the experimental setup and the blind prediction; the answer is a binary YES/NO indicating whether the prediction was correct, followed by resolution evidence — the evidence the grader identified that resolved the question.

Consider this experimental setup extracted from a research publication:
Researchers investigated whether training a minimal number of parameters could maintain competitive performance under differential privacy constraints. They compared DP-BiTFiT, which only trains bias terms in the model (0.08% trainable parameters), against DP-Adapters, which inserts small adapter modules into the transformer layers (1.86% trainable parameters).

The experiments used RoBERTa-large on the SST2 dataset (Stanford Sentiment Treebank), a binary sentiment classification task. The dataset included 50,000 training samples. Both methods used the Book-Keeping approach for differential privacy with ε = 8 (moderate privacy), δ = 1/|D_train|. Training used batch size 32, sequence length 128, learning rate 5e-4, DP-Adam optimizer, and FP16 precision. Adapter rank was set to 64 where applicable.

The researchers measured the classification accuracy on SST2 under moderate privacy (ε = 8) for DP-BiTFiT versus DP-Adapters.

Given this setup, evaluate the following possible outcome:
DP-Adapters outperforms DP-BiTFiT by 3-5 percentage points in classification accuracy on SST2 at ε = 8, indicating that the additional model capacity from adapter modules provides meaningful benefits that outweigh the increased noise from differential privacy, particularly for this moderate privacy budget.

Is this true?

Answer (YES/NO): NO